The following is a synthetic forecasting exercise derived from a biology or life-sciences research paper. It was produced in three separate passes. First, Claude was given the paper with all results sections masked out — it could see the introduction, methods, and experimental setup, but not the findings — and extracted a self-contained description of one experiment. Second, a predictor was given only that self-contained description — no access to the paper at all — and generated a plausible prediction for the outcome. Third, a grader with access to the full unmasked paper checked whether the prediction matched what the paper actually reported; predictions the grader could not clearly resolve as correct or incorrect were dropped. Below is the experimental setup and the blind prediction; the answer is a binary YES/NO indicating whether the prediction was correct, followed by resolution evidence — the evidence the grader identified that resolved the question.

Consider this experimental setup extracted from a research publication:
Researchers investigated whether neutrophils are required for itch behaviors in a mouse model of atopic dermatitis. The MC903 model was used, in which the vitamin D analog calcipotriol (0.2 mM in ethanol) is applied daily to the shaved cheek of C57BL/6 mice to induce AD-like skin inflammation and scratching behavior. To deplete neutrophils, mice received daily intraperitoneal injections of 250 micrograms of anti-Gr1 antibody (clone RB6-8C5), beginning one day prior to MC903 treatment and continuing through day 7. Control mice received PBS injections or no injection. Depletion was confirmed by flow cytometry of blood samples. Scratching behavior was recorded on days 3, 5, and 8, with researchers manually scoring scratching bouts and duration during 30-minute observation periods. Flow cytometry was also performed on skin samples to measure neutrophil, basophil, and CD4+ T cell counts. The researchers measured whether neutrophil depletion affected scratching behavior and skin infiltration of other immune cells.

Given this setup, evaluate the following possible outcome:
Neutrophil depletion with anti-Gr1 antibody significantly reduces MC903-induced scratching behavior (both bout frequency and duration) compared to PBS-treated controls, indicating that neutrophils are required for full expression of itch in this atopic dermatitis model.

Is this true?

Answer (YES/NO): YES